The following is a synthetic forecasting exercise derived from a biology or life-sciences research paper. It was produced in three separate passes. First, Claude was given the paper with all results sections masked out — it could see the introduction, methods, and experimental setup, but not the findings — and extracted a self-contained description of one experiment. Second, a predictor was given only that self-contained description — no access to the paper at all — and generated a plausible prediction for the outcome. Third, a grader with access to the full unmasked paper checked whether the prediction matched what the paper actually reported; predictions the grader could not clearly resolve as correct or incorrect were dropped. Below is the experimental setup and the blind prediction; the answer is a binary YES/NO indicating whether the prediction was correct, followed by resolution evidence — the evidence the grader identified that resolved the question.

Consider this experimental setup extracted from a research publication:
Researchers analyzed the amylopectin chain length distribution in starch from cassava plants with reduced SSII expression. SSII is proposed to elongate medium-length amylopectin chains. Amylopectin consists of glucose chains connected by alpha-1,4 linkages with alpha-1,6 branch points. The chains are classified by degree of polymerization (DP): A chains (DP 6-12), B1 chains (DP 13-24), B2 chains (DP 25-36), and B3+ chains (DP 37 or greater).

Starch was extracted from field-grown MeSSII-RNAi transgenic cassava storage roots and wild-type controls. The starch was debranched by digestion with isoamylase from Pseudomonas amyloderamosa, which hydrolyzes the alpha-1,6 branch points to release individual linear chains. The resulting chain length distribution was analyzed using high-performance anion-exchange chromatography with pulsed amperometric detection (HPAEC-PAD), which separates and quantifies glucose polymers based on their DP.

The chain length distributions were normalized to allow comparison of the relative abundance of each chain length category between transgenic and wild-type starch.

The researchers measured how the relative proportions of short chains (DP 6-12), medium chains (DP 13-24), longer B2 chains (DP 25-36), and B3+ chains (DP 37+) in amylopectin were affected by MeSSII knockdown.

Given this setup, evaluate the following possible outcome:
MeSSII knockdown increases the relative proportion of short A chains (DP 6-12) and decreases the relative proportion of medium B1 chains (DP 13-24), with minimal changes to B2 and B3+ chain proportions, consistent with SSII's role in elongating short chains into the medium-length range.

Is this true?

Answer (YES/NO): NO